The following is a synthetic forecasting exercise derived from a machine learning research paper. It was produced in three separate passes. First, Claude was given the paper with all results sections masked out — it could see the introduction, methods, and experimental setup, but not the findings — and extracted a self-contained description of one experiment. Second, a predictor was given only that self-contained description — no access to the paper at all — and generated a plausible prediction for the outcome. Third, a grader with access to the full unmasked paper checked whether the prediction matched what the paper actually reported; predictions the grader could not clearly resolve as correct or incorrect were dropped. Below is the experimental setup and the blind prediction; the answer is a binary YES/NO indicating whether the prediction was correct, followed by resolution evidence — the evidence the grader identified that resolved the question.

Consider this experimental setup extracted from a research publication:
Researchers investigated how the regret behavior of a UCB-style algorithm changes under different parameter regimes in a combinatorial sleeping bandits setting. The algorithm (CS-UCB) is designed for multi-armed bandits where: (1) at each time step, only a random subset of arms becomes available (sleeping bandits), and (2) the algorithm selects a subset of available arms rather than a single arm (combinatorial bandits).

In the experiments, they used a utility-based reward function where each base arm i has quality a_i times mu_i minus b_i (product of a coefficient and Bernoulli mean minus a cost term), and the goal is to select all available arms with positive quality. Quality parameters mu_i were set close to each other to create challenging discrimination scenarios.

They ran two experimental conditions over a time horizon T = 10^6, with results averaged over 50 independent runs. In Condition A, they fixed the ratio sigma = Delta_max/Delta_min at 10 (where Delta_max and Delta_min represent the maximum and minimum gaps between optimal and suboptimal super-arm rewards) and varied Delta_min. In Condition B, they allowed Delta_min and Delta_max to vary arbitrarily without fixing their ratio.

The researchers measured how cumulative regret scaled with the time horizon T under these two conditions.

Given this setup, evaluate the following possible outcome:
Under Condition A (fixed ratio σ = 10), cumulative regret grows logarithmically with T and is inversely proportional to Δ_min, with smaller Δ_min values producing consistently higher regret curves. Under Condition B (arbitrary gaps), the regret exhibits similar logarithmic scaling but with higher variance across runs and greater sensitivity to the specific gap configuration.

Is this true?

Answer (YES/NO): NO